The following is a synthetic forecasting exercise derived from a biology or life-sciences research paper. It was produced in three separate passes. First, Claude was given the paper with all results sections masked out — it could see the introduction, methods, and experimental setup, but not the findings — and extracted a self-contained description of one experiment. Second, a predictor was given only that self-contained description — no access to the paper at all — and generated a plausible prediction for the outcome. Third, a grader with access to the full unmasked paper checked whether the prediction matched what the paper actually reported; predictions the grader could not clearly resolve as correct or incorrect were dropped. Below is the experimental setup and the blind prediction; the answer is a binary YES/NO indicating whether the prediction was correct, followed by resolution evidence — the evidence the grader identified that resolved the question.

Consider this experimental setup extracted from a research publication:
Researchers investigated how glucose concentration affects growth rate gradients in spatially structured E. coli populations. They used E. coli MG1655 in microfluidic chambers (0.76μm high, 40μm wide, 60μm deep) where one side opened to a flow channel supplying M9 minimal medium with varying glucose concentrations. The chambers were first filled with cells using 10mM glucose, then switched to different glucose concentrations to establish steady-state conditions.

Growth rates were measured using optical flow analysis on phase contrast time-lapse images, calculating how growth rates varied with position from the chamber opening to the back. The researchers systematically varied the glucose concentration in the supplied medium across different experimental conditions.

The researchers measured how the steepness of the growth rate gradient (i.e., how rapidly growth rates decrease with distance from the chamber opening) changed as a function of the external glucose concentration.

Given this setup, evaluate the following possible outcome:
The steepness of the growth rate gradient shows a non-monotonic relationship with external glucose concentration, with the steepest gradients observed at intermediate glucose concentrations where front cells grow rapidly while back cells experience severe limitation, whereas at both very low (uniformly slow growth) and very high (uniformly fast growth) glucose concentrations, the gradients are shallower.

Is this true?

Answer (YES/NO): NO